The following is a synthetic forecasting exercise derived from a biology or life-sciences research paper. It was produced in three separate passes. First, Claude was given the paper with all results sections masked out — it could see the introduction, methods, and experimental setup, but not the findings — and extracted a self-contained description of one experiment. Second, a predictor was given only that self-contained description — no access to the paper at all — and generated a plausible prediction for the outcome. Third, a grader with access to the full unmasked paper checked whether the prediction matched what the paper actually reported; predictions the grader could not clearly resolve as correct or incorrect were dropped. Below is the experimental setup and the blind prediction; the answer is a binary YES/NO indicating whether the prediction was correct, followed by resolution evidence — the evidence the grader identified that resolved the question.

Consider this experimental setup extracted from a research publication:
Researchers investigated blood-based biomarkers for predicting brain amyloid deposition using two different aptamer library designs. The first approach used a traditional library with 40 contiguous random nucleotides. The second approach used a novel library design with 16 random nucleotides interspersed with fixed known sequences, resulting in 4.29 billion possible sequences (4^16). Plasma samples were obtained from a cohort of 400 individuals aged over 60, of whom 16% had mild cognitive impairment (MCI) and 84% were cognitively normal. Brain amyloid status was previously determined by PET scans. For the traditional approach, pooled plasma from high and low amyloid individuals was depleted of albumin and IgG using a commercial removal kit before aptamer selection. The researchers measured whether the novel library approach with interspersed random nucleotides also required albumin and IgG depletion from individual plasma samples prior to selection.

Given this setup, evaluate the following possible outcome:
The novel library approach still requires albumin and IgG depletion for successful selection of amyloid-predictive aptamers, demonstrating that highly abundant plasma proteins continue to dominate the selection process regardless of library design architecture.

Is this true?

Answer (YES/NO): NO